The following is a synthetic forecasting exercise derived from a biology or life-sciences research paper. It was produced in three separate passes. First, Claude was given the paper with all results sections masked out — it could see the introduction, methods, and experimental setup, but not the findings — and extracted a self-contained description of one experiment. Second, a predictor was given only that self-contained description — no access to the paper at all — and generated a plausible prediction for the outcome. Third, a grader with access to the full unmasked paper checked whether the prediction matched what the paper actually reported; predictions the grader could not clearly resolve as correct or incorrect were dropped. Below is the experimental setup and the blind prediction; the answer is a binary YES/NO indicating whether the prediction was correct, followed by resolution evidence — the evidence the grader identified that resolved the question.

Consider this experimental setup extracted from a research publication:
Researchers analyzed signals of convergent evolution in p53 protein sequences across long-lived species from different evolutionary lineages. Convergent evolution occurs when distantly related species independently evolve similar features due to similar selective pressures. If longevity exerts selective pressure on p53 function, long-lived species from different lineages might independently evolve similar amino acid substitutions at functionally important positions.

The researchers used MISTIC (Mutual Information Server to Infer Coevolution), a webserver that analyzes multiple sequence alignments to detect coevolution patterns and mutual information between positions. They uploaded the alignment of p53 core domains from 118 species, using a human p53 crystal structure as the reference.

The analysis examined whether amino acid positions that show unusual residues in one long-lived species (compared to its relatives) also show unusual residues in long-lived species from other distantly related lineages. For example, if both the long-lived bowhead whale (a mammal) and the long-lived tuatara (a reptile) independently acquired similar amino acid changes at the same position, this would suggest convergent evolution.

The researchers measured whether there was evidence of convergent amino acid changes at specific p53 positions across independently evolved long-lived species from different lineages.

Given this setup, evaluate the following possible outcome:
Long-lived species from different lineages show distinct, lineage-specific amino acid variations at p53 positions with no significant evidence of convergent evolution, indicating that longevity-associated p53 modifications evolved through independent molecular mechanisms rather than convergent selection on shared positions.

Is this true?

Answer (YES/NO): NO